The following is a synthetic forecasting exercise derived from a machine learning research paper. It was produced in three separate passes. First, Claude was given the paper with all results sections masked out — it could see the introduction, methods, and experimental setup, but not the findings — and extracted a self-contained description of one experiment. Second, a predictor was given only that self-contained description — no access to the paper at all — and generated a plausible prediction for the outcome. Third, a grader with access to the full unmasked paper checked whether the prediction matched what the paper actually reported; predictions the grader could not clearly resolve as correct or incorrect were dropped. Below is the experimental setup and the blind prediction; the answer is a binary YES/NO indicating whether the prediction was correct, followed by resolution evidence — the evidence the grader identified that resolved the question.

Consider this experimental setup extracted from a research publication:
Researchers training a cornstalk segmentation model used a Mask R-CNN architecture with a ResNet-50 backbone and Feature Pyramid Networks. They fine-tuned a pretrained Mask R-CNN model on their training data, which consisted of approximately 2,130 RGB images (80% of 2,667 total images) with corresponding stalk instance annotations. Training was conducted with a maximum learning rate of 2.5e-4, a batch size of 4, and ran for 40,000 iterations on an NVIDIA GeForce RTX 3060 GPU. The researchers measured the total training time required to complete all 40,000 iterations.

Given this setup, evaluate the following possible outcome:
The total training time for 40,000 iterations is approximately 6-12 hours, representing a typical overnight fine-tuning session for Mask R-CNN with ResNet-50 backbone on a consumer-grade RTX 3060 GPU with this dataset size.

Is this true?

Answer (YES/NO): YES